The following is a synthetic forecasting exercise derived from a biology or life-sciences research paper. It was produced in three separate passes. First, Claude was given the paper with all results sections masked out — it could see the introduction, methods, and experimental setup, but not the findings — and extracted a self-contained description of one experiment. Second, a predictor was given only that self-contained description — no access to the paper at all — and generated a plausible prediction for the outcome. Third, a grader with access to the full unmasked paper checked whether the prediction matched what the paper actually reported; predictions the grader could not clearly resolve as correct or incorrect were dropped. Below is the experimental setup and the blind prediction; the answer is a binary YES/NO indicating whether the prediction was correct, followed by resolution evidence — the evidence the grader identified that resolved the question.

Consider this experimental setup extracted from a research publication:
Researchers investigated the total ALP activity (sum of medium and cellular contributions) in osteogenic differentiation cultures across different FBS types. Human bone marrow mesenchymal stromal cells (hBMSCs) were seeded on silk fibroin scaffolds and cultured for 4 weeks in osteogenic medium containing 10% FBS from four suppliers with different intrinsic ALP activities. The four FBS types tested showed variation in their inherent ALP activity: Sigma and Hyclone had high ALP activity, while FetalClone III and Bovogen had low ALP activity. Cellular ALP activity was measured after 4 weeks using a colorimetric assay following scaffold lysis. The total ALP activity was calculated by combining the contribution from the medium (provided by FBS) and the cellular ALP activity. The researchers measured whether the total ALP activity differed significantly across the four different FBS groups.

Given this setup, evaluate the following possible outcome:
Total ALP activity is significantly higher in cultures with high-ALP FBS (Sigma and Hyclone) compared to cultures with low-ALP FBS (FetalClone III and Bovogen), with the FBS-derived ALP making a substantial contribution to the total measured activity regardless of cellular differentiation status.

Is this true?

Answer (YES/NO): NO